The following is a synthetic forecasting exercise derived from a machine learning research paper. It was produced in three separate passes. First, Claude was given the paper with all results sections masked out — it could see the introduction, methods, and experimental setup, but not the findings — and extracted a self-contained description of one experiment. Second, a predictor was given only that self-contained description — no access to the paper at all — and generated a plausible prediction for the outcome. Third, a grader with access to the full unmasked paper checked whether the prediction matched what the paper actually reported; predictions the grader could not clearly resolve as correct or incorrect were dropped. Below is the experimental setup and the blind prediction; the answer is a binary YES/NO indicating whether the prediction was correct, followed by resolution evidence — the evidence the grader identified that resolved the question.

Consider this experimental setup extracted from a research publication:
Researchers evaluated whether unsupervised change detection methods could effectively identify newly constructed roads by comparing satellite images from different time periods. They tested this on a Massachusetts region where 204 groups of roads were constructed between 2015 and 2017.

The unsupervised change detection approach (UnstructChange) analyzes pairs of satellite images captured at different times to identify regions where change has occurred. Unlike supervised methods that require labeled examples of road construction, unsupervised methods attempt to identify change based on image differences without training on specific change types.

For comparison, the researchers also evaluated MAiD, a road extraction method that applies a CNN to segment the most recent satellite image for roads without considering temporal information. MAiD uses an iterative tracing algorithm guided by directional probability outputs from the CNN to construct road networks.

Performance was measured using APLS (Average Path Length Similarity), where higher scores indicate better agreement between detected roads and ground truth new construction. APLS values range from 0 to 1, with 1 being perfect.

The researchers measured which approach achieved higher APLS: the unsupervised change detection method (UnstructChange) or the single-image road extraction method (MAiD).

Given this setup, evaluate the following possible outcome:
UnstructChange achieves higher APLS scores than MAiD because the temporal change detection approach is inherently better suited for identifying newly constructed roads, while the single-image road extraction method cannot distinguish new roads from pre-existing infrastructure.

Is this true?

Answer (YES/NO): NO